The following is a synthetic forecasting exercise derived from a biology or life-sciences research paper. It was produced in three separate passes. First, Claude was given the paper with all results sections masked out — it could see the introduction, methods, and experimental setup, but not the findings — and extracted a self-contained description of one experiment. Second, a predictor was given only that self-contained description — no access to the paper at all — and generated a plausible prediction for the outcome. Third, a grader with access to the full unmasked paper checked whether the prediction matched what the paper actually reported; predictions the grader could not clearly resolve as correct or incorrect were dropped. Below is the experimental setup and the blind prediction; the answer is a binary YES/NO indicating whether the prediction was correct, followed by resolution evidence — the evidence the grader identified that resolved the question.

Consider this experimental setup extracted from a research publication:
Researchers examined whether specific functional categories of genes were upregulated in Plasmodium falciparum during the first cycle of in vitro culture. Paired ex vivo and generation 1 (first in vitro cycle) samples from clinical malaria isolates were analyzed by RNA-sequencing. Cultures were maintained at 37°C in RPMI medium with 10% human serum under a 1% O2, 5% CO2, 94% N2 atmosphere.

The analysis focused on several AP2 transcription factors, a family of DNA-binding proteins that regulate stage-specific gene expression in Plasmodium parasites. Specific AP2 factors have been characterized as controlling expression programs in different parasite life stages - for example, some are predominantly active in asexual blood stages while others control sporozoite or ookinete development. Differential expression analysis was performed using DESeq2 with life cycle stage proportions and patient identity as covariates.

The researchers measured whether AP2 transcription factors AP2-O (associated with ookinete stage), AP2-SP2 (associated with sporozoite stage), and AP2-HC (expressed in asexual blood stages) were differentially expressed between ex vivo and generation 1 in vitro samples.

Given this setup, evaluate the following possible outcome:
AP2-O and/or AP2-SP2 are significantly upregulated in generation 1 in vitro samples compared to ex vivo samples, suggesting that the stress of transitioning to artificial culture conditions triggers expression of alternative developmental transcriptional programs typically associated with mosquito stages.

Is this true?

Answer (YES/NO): YES